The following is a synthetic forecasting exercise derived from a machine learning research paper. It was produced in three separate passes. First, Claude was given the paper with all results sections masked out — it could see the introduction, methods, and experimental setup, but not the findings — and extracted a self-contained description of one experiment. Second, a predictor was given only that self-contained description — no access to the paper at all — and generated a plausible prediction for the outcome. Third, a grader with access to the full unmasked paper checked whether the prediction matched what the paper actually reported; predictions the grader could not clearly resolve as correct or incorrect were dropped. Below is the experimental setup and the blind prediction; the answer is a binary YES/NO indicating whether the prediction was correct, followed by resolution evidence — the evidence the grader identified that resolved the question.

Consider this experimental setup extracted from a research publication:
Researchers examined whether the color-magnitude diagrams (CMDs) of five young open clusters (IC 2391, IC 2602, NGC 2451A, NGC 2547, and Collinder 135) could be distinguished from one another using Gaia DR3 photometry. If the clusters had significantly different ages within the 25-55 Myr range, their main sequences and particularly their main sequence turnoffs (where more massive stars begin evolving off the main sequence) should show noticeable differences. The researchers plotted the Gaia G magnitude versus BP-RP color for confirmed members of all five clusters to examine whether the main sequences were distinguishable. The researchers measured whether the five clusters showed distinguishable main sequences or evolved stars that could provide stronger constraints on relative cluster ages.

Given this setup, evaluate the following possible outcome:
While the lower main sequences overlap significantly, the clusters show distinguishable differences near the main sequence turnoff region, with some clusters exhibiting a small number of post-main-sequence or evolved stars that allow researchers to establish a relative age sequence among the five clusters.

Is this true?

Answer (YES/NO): NO